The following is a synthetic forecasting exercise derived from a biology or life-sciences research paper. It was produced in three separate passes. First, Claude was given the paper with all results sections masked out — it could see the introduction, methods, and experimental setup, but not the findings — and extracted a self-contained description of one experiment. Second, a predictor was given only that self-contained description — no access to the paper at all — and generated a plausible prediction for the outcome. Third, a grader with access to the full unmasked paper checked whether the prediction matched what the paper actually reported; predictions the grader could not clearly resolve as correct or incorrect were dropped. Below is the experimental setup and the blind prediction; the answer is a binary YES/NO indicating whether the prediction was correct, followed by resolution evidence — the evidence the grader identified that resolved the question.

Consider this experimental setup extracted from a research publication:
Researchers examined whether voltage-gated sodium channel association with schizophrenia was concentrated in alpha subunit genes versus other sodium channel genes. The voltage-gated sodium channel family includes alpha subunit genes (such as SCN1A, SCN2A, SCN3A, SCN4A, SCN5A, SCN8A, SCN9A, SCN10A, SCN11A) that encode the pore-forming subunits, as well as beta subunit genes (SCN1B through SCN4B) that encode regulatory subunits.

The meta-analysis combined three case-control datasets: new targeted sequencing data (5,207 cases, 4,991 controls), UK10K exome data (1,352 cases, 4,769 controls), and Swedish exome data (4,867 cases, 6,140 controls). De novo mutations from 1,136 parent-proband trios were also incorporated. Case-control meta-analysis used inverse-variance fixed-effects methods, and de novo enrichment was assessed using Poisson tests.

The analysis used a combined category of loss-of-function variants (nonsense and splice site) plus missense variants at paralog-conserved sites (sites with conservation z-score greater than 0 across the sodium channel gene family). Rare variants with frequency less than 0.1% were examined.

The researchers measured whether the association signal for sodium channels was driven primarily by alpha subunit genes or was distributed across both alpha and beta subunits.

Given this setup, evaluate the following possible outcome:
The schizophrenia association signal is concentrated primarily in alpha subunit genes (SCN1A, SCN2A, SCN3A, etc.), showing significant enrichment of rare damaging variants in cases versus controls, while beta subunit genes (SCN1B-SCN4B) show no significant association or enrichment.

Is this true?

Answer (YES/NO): YES